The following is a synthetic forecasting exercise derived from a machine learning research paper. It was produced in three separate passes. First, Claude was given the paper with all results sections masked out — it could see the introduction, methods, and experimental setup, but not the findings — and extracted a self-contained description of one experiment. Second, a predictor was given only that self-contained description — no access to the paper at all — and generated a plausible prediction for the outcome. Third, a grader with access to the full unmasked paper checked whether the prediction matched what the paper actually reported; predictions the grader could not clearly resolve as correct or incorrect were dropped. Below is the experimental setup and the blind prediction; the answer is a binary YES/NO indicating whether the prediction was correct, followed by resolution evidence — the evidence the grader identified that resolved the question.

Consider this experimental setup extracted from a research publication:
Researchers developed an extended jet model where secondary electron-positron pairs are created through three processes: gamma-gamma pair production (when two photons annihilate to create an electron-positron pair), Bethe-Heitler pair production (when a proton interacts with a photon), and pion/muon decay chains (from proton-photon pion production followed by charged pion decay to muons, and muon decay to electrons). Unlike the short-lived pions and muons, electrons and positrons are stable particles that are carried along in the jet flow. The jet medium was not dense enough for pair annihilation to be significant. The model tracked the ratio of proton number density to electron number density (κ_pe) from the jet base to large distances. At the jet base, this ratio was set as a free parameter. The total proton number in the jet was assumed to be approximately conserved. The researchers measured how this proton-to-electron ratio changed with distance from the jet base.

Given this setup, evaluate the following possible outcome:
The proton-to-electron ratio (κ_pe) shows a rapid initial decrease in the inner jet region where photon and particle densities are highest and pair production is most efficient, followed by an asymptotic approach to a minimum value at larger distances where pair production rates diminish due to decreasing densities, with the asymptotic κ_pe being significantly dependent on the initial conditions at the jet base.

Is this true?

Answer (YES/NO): NO